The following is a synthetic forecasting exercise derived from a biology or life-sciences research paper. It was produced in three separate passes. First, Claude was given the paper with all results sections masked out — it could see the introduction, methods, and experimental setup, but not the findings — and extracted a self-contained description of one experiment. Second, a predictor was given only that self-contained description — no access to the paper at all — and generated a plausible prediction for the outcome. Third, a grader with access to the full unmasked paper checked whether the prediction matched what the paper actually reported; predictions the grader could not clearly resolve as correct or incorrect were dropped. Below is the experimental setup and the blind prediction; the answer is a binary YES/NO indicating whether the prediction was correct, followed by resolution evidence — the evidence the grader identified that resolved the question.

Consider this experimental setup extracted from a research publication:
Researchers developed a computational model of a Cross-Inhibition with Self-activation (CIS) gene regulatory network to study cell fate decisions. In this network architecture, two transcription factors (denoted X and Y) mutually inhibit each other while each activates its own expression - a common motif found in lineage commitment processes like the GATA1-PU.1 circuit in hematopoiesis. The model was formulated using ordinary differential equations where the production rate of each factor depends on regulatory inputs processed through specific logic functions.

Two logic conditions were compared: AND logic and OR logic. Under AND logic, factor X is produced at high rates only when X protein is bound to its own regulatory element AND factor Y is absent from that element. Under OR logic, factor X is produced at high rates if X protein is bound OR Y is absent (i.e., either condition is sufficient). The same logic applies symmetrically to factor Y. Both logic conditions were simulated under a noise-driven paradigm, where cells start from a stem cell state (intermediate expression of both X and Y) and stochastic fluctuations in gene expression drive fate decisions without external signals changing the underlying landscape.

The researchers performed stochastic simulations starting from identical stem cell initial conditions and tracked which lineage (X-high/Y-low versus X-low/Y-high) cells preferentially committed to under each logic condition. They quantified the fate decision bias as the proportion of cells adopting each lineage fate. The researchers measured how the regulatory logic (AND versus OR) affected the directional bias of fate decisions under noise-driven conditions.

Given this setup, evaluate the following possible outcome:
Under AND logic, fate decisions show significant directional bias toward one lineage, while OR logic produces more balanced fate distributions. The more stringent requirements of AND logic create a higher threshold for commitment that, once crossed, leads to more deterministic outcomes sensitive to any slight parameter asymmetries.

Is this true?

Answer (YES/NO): NO